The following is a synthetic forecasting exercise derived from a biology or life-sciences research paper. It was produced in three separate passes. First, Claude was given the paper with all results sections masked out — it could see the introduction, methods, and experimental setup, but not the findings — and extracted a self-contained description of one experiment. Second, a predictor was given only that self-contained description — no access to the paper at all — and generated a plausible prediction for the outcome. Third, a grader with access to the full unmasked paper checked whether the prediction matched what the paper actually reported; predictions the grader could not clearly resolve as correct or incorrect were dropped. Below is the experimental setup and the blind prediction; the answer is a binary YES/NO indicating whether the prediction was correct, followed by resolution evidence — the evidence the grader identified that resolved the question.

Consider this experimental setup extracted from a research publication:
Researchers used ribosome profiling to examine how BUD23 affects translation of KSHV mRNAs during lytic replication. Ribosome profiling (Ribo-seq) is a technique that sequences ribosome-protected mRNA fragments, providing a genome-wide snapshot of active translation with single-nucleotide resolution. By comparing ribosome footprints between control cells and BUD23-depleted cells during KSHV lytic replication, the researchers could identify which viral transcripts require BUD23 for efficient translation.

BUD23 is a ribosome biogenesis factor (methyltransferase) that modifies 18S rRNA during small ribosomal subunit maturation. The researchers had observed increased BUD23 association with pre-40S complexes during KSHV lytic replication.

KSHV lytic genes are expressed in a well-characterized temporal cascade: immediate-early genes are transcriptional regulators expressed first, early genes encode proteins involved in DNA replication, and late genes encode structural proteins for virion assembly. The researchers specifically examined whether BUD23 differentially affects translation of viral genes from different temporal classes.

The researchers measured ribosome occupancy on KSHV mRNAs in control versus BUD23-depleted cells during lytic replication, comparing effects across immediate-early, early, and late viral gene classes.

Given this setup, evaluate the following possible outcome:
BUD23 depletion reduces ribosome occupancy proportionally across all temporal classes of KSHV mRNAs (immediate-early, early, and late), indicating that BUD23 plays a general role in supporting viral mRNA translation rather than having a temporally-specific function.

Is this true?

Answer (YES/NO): NO